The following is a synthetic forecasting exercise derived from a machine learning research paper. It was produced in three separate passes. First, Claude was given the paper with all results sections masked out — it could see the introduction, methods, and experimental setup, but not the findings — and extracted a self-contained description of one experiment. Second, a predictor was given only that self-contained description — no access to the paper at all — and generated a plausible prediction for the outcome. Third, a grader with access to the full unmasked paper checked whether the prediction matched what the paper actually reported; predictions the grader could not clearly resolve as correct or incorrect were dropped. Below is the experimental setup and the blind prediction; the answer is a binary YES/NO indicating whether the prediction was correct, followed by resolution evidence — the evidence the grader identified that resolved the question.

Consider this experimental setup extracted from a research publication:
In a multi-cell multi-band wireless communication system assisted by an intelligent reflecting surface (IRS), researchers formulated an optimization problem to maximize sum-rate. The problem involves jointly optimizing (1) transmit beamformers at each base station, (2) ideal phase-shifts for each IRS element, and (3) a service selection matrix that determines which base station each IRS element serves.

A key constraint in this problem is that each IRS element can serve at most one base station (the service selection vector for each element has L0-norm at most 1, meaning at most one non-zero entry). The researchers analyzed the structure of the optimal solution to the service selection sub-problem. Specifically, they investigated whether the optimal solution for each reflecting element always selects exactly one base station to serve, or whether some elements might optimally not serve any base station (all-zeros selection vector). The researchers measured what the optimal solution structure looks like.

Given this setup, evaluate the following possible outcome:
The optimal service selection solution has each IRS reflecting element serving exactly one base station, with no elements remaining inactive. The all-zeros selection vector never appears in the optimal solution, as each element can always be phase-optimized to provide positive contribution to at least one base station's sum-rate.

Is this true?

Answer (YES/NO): YES